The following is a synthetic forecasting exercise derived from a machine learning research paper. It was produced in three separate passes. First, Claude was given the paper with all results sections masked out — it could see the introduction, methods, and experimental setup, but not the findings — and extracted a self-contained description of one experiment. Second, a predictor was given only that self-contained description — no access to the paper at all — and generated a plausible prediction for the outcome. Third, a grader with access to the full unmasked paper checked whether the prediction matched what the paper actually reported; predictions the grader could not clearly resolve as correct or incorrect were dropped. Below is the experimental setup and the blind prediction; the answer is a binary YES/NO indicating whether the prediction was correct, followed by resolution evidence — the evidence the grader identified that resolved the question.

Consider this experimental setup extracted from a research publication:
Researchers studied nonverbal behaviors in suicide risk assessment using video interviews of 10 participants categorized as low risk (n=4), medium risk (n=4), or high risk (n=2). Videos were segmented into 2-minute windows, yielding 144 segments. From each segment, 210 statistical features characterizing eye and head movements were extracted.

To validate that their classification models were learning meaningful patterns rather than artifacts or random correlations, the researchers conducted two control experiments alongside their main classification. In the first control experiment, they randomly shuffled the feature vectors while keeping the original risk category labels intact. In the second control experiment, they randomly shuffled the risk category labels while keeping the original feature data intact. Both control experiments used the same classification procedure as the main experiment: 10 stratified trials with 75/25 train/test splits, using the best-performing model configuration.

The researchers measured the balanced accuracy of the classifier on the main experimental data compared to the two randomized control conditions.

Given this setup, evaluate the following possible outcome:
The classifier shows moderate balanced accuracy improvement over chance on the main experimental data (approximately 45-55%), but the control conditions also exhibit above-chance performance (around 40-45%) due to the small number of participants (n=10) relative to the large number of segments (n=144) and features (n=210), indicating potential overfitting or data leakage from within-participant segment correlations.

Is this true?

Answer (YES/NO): NO